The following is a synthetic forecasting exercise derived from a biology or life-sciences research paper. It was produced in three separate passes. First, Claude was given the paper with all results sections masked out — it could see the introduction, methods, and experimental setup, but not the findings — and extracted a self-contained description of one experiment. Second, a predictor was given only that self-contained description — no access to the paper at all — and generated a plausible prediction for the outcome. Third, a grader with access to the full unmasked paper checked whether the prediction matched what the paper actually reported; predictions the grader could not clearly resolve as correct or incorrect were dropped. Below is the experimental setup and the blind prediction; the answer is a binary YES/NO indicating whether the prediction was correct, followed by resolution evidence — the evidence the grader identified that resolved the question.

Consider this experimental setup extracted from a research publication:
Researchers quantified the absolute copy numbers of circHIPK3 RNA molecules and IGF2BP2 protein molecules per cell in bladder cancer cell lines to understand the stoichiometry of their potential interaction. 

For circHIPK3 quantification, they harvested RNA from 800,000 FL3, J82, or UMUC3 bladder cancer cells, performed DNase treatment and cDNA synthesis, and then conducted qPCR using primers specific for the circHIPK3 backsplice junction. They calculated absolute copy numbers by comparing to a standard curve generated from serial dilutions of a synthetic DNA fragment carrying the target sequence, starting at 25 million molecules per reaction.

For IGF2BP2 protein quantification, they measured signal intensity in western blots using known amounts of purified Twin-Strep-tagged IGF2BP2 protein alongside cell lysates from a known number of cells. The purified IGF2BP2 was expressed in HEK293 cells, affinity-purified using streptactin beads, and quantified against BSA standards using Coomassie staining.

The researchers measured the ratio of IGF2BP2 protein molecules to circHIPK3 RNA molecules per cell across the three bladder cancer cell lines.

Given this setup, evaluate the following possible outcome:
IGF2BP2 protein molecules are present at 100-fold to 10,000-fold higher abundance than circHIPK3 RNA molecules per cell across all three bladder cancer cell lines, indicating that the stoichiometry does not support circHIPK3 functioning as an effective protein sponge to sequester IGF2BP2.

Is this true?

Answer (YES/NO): YES